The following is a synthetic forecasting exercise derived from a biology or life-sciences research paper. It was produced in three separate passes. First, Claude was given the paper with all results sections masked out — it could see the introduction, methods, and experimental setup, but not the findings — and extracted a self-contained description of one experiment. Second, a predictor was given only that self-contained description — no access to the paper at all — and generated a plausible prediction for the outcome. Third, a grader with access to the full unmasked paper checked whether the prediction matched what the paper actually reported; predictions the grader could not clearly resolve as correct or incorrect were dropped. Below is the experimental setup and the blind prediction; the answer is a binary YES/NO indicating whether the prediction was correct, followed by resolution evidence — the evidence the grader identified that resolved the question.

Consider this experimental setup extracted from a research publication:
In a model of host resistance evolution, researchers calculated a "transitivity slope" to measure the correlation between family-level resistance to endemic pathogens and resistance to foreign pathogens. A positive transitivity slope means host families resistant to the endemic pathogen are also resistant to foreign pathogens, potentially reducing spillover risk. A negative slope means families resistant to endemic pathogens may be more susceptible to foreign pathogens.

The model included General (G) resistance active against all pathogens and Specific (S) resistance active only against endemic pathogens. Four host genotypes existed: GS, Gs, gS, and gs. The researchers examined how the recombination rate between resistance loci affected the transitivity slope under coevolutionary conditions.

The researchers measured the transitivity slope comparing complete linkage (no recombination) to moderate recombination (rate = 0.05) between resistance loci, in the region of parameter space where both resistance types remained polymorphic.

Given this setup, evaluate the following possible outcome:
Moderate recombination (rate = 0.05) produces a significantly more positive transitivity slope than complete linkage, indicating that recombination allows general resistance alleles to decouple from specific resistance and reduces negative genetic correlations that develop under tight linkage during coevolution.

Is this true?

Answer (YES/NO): YES